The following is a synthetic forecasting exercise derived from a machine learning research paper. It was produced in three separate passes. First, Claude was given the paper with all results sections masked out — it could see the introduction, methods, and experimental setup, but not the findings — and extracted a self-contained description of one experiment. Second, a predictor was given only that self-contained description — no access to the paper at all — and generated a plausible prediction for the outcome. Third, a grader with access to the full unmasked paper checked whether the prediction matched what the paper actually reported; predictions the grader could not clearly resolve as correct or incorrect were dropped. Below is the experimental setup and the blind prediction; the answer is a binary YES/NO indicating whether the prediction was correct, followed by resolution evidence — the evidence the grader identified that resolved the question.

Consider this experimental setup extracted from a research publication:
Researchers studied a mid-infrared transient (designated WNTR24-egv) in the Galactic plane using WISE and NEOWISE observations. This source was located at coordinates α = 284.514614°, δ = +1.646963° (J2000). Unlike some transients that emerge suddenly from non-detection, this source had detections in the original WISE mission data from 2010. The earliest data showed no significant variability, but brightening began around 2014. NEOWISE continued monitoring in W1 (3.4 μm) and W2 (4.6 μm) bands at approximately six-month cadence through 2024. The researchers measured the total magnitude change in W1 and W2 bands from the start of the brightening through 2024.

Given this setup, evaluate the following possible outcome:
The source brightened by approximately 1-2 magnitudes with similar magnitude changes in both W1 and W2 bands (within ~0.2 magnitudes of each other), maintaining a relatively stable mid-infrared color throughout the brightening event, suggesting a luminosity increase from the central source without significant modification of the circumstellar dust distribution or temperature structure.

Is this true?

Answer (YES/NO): NO